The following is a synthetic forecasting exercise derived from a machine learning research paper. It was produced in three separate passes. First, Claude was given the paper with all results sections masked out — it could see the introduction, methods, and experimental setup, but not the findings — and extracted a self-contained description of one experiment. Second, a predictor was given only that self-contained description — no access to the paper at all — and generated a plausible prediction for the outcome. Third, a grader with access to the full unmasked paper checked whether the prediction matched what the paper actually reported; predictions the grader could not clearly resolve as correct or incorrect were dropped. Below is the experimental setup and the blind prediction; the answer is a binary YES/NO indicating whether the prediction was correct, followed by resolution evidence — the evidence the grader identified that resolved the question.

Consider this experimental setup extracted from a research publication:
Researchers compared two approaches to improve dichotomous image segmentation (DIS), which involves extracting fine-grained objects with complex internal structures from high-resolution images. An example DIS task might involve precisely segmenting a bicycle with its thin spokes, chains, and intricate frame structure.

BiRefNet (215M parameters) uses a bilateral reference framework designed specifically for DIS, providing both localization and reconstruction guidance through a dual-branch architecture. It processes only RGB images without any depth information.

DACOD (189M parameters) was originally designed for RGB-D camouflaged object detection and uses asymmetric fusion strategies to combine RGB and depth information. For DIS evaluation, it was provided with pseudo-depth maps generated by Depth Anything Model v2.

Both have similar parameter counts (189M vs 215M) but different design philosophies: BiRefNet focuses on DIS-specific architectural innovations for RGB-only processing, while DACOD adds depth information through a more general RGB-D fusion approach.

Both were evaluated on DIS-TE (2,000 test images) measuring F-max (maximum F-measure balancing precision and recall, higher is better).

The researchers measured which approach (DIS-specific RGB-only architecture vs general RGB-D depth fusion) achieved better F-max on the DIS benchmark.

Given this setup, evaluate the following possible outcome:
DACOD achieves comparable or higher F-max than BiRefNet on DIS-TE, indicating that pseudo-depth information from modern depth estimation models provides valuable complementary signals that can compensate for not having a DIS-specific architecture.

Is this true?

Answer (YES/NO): NO